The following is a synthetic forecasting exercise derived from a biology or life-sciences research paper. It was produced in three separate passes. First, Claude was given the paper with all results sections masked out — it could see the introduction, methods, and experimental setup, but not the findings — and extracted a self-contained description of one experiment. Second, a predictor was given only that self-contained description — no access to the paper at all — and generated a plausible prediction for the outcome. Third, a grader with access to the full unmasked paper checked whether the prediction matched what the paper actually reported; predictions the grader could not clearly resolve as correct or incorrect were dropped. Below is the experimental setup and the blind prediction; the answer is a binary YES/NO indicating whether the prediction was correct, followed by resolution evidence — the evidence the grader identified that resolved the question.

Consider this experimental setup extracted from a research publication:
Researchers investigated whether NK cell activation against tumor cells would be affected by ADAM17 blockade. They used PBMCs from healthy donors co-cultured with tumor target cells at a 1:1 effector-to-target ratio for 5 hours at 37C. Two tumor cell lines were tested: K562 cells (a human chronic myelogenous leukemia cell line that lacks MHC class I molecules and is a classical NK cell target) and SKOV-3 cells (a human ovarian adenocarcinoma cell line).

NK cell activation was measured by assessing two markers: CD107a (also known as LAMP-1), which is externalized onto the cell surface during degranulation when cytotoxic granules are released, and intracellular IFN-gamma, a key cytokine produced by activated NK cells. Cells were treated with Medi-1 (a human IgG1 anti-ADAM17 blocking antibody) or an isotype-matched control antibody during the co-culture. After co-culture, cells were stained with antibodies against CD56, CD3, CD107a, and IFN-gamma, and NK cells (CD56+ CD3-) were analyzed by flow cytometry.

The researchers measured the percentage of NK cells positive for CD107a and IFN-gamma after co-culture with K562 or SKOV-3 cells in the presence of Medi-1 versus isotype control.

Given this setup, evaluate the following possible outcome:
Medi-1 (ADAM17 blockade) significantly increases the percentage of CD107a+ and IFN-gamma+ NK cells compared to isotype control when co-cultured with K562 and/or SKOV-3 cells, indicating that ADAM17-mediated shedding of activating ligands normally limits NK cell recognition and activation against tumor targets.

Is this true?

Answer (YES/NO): NO